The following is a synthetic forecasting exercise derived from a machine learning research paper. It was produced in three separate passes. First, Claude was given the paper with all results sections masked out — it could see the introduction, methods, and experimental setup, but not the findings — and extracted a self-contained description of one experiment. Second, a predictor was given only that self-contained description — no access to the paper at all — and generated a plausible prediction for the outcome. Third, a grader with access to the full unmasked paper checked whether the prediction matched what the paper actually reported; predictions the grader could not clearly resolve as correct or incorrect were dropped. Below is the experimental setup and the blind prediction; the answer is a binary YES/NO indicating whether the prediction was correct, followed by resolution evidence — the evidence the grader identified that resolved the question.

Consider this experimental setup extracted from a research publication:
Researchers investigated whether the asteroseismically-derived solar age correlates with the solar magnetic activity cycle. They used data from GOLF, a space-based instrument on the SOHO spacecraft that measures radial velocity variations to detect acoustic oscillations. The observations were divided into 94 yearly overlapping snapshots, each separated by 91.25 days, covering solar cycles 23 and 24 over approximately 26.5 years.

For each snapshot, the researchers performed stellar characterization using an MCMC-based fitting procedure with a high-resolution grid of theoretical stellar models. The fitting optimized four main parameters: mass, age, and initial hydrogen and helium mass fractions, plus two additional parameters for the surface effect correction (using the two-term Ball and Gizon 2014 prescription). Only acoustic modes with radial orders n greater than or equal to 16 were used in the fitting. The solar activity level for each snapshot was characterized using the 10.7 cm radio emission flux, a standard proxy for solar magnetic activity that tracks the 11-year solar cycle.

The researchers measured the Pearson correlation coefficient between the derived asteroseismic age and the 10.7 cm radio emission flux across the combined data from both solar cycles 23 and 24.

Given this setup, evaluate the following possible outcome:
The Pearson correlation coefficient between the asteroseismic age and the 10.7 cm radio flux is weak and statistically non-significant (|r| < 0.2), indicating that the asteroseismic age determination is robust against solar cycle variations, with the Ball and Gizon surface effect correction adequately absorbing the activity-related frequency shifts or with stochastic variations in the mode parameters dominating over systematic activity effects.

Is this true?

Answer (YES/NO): NO